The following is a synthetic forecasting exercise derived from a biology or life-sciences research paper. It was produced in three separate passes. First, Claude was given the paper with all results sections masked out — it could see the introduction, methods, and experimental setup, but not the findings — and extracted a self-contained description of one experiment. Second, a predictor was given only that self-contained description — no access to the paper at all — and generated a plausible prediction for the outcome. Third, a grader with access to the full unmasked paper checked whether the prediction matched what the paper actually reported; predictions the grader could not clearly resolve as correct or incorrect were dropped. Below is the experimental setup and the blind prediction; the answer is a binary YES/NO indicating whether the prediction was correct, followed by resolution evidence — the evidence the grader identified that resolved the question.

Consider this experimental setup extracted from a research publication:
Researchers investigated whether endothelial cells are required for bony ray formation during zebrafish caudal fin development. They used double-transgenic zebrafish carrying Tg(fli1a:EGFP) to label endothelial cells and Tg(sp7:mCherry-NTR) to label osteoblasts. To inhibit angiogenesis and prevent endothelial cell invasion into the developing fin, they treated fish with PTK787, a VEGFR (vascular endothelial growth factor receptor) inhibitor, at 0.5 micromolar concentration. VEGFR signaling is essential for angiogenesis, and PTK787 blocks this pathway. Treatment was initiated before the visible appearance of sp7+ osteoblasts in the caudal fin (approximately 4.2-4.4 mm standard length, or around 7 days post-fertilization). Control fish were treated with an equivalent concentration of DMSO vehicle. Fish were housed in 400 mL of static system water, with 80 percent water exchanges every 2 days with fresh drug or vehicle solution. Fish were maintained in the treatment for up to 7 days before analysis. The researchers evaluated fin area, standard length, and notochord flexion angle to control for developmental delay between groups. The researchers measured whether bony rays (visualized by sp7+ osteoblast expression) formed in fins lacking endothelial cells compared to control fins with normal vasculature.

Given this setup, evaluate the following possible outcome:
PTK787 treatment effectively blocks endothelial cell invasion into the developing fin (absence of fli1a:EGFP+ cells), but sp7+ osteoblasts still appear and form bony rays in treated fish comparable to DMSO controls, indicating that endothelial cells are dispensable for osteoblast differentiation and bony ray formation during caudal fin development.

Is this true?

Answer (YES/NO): YES